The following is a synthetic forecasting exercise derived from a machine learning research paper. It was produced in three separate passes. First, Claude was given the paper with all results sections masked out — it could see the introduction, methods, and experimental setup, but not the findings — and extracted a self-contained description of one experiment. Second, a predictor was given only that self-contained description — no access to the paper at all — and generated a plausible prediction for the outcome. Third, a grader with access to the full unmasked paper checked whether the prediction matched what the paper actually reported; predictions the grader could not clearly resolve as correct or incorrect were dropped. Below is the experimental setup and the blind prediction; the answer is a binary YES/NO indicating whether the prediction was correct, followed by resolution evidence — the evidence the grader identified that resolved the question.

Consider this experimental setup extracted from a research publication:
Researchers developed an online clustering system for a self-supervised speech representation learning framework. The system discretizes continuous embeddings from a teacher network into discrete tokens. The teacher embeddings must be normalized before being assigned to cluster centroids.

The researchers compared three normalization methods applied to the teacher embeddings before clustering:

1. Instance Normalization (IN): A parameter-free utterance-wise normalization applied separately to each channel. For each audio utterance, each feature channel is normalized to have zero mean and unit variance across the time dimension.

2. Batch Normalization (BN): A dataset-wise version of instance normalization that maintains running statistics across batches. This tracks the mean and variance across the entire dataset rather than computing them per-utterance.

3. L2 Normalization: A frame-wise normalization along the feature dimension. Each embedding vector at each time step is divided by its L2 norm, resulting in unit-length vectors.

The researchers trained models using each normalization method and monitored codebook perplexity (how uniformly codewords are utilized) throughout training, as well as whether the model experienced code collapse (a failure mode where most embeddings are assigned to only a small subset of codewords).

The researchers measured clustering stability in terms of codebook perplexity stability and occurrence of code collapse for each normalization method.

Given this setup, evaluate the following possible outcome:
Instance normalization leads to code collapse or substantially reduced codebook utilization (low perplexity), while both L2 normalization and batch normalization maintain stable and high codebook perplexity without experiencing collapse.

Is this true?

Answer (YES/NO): NO